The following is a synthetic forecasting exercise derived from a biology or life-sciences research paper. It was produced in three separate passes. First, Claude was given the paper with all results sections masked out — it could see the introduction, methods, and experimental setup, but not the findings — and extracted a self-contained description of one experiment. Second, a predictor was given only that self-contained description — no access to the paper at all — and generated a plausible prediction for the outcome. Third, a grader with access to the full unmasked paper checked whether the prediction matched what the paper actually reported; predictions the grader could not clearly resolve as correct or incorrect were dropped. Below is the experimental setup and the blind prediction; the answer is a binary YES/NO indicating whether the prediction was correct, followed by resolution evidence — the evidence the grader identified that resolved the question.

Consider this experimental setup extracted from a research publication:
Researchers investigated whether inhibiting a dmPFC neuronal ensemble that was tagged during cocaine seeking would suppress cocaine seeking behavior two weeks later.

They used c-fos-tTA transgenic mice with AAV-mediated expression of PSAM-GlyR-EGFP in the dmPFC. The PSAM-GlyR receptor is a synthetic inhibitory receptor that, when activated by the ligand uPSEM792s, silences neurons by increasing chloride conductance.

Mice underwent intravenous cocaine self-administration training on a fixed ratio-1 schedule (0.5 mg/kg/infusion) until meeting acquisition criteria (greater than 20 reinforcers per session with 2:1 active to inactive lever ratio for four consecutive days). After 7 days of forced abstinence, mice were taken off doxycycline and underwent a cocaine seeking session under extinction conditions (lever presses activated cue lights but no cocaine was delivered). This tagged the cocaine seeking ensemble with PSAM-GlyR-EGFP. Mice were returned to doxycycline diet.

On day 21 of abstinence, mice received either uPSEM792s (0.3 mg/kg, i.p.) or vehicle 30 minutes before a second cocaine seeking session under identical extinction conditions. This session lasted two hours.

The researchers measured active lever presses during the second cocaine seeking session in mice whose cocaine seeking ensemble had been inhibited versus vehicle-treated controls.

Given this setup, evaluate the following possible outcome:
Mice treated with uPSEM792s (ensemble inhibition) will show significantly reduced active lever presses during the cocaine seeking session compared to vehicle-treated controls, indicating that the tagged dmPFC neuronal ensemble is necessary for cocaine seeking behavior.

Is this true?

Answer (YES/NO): YES